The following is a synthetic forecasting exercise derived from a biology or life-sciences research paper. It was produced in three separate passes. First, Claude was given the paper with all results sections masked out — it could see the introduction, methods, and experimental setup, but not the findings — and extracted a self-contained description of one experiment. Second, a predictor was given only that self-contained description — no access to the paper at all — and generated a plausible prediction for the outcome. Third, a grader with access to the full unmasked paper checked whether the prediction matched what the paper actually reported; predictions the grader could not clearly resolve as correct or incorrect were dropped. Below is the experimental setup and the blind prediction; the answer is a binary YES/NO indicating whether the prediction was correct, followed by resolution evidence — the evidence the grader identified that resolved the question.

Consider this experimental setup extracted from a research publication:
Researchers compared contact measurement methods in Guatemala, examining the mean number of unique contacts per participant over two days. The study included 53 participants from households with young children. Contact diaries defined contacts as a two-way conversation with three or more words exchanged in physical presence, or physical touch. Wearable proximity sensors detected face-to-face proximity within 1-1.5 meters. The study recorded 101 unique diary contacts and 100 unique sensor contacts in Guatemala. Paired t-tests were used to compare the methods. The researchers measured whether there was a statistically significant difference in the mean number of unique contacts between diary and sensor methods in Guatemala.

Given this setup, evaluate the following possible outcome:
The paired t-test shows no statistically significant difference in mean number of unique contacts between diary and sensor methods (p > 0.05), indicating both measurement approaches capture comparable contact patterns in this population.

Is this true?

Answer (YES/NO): YES